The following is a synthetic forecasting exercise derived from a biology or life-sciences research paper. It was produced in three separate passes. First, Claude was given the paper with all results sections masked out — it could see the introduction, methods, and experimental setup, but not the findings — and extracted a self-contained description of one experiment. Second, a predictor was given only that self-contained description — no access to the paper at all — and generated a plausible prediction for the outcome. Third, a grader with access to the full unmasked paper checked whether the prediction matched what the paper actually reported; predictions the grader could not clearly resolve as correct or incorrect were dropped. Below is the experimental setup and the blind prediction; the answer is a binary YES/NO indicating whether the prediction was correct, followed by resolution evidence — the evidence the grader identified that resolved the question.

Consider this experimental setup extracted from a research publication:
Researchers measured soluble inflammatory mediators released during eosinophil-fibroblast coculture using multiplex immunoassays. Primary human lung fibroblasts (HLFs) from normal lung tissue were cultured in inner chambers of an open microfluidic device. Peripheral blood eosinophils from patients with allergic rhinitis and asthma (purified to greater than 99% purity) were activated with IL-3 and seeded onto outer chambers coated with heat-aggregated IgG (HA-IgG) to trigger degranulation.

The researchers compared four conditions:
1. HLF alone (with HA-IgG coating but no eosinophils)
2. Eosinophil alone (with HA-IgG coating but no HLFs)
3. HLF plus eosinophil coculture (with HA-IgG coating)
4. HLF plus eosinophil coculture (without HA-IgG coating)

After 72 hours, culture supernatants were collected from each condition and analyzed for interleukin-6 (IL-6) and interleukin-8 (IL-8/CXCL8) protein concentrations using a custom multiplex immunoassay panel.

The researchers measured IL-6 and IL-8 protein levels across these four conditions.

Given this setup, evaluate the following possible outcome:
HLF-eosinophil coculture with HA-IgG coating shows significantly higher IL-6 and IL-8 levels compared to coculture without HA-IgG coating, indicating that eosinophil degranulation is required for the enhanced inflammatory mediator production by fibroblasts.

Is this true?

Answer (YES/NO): YES